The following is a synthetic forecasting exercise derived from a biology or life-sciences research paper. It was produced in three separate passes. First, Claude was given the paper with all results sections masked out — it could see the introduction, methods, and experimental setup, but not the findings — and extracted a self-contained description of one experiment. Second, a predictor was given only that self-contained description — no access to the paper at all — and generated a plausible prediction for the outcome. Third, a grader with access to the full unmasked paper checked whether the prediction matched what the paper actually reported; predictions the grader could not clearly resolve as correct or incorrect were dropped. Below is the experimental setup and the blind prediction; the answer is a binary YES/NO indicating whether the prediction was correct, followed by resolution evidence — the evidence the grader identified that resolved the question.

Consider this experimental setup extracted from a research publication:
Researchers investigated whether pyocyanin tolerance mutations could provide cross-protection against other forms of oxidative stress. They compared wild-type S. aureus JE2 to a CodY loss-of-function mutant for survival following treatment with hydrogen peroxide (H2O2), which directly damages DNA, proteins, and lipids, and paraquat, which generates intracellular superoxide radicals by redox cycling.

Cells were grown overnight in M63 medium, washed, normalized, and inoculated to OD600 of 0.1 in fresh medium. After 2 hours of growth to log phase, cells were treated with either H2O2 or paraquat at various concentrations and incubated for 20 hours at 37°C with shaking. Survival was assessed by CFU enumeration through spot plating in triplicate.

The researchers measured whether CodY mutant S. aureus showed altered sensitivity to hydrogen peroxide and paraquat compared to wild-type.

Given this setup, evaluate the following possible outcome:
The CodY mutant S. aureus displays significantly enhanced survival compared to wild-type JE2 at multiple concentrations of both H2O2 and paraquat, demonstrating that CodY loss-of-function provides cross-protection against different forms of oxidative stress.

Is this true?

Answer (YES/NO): NO